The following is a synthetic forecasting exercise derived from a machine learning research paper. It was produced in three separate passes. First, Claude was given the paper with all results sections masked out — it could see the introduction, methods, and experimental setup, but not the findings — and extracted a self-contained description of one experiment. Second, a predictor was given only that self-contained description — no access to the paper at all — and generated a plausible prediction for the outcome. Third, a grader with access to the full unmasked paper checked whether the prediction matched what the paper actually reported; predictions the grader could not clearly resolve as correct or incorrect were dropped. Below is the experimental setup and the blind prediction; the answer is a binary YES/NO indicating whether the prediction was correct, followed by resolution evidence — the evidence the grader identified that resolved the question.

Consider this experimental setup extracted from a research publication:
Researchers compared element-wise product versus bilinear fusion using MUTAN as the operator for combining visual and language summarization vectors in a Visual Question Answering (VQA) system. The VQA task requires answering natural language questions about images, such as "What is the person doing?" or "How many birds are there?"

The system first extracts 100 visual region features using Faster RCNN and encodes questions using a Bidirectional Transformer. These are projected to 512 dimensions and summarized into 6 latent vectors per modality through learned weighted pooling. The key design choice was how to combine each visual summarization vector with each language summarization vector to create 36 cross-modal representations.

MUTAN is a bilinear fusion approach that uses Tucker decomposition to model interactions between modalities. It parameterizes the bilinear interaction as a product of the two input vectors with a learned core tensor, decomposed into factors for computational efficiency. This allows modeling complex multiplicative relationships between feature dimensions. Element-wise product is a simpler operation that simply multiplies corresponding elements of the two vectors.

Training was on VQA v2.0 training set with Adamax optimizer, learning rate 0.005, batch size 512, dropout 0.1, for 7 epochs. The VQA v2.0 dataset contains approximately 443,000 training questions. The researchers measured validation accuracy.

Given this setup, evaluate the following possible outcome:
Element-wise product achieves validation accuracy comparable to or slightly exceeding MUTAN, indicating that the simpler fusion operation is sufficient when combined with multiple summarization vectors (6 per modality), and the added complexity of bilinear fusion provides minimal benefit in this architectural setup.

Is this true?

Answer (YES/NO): NO